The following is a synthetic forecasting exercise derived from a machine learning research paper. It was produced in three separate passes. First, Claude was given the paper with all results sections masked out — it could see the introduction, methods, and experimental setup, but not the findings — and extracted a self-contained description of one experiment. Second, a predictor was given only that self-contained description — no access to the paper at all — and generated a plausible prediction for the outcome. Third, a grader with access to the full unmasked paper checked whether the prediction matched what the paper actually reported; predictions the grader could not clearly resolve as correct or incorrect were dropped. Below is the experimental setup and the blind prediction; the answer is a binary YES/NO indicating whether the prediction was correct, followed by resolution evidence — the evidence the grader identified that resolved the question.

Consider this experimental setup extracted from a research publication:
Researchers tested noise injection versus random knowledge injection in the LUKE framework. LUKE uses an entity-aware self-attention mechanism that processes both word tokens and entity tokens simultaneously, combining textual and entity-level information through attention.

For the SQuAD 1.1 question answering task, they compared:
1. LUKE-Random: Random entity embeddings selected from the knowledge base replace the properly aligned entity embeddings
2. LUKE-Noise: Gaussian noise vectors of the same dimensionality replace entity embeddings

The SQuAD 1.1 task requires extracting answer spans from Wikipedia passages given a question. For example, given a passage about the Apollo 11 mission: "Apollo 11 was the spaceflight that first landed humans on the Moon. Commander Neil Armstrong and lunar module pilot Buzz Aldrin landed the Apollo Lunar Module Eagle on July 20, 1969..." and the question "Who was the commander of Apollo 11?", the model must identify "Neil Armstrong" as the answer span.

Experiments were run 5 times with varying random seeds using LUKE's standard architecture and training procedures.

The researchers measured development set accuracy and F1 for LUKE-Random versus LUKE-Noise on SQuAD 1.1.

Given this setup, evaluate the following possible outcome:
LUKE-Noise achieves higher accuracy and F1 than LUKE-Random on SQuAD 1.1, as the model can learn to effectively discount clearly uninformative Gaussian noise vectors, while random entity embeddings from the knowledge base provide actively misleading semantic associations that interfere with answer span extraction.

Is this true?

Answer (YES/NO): NO